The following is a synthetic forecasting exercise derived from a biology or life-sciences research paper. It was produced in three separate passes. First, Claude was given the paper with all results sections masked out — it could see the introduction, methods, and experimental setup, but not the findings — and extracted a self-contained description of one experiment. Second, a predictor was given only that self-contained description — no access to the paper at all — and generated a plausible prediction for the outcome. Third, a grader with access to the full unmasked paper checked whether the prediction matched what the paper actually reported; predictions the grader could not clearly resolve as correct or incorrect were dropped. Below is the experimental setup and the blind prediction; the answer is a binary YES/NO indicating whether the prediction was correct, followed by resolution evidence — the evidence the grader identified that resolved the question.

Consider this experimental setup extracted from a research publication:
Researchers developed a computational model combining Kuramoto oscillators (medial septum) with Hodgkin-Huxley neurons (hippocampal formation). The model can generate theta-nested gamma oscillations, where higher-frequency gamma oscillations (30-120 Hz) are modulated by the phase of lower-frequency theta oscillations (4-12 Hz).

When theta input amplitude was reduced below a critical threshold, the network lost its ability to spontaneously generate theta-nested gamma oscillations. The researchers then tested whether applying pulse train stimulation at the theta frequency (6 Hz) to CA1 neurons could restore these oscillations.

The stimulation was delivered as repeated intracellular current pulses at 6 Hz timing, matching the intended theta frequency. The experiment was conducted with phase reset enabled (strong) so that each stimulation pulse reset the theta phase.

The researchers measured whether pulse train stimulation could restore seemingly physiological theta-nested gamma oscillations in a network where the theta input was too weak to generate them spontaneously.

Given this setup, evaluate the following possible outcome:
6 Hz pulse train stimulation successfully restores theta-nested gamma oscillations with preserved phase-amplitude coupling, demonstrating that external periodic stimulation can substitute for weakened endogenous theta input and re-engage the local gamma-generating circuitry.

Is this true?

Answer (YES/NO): YES